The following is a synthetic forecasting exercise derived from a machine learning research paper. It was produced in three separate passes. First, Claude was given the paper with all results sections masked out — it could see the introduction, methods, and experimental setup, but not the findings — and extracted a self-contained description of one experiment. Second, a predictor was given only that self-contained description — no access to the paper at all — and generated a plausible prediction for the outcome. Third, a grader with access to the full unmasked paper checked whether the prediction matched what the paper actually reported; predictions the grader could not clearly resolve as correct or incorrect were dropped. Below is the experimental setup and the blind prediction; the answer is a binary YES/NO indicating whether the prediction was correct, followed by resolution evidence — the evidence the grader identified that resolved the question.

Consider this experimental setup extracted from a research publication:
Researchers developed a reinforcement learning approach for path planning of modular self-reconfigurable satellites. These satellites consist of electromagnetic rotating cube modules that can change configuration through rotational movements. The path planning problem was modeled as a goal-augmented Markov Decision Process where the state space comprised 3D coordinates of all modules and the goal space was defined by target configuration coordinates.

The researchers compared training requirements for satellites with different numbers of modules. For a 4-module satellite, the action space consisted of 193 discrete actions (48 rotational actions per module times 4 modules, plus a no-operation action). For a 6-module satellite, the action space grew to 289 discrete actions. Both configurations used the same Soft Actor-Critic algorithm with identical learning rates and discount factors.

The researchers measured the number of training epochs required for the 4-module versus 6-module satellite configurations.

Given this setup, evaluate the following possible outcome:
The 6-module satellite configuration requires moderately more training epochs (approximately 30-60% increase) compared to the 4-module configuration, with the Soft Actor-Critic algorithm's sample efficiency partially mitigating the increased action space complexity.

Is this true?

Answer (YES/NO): NO